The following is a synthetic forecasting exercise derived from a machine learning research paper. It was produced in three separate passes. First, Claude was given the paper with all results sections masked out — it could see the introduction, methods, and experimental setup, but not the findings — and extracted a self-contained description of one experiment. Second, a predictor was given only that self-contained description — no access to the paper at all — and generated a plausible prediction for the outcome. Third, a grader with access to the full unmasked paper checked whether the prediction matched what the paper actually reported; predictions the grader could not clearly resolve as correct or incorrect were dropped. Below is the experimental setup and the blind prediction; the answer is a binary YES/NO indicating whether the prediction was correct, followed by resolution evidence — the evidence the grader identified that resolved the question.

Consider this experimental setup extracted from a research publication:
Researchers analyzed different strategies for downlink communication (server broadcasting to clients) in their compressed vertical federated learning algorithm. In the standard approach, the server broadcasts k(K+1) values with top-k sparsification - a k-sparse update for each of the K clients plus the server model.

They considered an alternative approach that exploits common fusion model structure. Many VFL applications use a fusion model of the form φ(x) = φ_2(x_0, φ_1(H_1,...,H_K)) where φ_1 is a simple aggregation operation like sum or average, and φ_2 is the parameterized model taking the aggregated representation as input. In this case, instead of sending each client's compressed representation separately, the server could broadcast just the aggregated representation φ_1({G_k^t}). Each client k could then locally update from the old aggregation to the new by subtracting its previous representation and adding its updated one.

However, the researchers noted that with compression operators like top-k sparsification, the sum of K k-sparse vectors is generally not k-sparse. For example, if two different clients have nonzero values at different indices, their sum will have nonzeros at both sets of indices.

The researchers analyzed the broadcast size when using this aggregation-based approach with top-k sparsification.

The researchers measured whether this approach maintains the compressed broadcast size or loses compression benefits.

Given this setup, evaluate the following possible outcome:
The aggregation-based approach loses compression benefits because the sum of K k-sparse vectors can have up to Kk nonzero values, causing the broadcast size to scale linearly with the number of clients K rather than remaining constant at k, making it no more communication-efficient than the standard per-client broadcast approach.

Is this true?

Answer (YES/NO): NO